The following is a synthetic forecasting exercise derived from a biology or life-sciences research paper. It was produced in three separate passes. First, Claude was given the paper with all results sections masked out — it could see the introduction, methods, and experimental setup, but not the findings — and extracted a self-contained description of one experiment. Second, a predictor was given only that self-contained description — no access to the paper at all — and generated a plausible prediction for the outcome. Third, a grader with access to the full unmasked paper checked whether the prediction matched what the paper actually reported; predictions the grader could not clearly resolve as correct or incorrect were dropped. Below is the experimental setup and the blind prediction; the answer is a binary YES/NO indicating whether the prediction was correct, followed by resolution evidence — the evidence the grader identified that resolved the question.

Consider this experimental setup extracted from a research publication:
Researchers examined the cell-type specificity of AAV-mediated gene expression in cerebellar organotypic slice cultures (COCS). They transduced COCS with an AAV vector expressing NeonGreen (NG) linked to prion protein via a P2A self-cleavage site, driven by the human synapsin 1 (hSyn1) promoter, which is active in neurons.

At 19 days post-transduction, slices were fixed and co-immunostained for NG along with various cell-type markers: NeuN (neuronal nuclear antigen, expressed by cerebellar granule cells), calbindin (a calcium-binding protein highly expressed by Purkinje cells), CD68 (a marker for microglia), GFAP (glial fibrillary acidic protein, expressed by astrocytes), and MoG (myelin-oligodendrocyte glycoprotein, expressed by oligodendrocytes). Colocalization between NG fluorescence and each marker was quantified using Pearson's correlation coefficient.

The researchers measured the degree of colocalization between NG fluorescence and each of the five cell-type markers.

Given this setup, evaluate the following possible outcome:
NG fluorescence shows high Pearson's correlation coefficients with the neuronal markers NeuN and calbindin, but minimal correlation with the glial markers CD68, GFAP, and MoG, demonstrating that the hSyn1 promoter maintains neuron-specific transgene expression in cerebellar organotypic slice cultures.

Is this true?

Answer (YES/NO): NO